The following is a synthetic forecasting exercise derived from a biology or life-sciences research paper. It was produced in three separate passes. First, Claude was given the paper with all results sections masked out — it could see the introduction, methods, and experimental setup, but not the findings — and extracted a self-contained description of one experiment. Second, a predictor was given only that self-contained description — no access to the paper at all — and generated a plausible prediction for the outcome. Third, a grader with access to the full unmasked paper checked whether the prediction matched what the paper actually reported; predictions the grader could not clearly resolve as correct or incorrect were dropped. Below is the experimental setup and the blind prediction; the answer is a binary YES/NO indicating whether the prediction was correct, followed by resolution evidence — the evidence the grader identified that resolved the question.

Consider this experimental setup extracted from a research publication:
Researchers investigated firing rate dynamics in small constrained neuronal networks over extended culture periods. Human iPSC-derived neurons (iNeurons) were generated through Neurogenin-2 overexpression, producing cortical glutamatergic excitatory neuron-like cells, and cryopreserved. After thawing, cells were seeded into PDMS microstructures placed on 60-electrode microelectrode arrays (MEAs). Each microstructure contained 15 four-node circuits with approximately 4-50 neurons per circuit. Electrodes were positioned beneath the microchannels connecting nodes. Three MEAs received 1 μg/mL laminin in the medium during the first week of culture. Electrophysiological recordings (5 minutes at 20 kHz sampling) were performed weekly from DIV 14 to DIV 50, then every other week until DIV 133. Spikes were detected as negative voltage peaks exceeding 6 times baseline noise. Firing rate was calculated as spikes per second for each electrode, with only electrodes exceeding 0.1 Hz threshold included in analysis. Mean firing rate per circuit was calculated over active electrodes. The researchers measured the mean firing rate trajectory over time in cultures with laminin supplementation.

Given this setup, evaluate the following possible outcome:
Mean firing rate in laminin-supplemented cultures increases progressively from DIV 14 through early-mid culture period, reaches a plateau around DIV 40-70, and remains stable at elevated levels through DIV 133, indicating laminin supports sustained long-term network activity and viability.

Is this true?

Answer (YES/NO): NO